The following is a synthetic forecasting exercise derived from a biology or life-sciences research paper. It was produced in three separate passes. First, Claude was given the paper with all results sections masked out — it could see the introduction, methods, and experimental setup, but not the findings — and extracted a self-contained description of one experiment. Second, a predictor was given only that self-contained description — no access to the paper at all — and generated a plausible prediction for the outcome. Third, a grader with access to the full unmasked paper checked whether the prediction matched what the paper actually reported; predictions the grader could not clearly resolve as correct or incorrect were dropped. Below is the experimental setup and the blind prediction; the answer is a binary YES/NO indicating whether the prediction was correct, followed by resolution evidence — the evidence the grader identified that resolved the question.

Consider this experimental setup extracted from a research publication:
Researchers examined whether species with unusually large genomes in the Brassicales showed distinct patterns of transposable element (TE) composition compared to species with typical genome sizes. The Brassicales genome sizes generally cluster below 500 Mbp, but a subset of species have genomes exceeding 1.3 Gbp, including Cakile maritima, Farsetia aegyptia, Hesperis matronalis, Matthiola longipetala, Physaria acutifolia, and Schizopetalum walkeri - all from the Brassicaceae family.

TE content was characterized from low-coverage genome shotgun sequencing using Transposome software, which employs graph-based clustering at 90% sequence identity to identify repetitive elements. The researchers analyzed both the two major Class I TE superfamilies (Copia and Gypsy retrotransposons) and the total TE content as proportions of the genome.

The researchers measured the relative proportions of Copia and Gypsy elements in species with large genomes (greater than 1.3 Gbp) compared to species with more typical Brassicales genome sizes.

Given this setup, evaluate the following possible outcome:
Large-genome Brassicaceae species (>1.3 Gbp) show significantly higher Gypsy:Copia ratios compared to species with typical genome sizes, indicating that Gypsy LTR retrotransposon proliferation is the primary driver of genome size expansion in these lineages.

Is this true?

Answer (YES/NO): NO